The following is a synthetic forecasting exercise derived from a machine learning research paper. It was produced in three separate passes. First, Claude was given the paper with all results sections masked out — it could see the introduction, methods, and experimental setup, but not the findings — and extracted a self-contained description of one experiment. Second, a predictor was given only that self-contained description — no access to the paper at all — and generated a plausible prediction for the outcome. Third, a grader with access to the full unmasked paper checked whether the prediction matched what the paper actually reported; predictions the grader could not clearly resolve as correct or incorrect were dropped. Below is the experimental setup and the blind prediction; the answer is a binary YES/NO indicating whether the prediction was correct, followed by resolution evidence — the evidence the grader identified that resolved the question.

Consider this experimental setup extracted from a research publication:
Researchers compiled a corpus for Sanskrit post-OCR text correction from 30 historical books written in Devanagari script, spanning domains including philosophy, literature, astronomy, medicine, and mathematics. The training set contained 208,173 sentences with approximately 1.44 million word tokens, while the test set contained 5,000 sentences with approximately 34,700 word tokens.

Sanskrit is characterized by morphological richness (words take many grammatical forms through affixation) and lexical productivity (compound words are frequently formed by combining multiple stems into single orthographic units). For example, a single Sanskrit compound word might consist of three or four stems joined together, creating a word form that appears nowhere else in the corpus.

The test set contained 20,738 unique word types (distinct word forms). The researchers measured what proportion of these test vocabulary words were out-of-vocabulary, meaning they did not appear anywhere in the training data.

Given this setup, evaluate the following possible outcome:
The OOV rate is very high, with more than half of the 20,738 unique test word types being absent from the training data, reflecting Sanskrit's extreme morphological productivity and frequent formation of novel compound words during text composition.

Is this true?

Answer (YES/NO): YES